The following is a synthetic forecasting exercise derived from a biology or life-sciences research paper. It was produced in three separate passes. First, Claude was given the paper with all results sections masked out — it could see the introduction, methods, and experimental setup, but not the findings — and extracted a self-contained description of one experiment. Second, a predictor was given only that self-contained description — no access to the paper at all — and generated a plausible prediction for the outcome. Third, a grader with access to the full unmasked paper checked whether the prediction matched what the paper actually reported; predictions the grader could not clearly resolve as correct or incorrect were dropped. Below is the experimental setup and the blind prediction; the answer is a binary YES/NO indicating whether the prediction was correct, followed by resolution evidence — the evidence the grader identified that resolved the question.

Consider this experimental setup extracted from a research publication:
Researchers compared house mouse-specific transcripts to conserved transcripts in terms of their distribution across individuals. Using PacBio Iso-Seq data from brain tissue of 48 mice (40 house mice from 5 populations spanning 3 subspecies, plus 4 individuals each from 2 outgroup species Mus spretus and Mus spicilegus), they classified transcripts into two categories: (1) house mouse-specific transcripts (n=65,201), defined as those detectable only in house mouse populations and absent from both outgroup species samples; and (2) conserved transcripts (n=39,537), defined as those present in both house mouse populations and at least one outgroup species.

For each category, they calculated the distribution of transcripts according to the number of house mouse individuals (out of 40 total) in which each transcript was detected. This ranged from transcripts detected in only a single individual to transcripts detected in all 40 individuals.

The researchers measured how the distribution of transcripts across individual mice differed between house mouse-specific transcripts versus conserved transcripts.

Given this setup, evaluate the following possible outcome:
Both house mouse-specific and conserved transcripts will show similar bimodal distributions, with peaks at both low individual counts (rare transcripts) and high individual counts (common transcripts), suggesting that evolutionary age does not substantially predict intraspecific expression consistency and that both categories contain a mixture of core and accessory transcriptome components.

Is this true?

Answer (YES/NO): NO